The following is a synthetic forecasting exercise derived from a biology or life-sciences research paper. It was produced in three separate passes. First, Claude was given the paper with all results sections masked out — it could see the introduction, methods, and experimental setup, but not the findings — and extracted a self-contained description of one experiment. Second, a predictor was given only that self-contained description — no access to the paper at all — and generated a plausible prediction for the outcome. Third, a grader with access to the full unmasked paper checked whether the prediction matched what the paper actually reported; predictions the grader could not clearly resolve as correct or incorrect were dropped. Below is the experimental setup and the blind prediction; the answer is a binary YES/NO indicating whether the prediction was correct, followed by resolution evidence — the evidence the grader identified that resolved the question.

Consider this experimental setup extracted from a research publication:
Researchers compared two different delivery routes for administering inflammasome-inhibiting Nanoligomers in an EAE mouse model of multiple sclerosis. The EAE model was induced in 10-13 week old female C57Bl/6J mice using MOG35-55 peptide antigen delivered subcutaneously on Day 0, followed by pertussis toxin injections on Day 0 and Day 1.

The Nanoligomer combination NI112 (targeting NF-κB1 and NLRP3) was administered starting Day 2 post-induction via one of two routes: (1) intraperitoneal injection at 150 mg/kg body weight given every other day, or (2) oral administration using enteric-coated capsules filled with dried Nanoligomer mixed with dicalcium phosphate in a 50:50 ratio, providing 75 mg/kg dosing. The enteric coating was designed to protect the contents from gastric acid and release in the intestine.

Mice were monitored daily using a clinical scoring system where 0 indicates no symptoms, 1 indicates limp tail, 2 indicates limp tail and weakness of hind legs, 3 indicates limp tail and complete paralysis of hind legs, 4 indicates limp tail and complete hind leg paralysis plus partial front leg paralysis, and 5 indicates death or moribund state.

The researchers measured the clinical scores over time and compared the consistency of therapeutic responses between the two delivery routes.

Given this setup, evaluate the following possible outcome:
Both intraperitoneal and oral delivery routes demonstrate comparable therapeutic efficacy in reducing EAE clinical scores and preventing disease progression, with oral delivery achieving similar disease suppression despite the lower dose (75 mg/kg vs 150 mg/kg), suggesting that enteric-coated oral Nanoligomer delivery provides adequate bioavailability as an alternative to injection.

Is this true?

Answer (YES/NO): NO